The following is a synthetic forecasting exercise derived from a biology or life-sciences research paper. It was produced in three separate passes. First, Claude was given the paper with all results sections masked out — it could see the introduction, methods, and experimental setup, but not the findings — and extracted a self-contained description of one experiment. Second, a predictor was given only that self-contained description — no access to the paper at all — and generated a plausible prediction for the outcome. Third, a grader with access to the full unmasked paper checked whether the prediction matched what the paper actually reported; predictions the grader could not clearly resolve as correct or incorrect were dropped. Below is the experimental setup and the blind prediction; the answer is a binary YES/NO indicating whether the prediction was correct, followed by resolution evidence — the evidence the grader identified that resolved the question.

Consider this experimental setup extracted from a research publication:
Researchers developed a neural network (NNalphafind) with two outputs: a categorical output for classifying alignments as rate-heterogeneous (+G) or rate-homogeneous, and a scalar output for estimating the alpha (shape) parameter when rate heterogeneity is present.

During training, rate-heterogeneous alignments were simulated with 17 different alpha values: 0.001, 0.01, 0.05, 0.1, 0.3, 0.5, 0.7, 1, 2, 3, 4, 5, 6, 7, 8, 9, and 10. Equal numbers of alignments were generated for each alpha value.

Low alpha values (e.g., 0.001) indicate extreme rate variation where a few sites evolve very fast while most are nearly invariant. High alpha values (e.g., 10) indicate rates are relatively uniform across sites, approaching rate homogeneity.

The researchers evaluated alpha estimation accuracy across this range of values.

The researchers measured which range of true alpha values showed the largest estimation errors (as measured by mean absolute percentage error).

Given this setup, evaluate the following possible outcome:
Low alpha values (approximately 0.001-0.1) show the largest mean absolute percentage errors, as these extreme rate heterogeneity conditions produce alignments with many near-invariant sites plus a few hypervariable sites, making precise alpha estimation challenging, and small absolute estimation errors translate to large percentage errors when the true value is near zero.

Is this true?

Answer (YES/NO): NO